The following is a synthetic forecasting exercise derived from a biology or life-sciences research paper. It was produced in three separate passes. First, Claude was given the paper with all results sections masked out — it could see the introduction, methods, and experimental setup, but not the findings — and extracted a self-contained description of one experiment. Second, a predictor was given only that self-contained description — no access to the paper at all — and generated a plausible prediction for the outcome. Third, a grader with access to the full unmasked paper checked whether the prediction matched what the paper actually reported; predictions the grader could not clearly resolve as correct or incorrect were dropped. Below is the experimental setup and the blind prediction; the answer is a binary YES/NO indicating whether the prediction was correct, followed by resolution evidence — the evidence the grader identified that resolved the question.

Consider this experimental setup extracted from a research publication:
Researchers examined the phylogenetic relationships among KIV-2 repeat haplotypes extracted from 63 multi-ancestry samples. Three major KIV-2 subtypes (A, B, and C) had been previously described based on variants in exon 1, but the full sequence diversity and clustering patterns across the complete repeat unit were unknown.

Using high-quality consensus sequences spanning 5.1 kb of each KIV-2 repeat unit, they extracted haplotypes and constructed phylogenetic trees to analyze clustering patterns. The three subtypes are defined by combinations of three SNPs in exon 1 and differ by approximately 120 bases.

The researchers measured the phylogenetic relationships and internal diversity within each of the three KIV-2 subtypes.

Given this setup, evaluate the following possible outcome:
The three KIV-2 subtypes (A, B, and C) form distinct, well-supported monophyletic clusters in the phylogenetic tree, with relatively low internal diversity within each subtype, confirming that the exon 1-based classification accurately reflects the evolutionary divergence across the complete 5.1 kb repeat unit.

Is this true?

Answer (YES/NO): NO